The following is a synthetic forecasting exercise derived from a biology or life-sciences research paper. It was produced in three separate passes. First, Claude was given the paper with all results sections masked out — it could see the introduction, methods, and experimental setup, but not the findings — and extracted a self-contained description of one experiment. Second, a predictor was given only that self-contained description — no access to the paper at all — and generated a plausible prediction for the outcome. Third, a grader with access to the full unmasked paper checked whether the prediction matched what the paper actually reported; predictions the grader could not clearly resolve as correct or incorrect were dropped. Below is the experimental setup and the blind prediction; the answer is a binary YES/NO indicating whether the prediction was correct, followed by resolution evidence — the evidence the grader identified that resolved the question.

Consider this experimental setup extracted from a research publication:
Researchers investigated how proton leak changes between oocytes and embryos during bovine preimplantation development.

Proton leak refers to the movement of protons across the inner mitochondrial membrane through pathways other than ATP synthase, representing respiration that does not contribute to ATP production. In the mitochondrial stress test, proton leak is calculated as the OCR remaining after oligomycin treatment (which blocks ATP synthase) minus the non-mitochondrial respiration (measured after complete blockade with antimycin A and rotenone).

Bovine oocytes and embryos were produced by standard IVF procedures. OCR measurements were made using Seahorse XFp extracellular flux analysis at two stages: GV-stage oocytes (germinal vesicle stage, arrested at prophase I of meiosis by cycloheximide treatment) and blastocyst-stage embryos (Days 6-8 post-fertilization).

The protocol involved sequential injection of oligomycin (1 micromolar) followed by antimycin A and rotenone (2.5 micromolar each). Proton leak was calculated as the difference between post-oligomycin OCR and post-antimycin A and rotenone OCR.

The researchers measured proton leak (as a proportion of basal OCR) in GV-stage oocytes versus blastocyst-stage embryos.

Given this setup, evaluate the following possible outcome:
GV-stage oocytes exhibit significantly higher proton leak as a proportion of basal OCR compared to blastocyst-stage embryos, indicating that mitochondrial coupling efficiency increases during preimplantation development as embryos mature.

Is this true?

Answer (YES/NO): NO